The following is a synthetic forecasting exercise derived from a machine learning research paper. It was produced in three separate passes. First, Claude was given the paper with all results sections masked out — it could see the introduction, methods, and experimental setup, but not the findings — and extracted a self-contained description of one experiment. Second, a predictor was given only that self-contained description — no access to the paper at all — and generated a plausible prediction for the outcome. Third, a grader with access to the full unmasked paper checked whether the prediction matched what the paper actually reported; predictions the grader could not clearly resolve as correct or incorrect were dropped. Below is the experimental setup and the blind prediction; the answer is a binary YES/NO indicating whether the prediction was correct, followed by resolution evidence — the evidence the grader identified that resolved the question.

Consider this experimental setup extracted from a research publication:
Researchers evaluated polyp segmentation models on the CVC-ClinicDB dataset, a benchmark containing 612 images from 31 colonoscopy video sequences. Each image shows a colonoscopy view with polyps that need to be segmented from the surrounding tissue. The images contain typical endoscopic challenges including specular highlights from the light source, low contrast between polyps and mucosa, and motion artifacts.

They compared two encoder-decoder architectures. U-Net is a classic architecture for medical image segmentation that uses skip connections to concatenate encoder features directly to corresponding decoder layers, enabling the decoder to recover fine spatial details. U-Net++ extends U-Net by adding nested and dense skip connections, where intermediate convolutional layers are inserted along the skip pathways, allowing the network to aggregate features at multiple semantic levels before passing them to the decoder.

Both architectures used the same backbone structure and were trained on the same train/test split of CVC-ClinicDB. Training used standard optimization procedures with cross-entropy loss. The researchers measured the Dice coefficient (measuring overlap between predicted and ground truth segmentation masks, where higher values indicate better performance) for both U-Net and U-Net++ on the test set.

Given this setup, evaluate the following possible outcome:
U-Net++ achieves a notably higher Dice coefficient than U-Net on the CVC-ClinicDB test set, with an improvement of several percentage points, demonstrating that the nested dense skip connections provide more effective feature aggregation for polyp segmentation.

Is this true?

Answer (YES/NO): YES